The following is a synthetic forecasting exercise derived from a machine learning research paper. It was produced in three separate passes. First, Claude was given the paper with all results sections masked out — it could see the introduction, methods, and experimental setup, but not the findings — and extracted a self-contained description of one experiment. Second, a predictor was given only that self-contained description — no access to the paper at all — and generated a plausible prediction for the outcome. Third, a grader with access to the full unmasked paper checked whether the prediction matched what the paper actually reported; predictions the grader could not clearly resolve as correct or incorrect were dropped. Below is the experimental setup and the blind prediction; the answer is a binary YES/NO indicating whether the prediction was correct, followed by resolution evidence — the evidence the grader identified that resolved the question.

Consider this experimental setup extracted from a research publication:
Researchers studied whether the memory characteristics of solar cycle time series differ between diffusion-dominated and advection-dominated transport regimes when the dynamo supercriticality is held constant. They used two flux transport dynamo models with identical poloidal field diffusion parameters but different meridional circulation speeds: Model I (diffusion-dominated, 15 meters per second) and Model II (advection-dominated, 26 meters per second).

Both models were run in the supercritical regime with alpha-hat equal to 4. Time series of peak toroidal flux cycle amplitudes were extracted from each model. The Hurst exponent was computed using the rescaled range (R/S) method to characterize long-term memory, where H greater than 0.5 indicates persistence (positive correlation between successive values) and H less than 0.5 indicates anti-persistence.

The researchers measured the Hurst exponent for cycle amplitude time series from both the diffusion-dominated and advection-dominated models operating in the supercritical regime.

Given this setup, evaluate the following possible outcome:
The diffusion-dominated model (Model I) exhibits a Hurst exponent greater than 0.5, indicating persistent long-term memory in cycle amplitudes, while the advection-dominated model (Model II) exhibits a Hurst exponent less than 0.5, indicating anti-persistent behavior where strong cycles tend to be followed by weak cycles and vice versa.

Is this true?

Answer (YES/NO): NO